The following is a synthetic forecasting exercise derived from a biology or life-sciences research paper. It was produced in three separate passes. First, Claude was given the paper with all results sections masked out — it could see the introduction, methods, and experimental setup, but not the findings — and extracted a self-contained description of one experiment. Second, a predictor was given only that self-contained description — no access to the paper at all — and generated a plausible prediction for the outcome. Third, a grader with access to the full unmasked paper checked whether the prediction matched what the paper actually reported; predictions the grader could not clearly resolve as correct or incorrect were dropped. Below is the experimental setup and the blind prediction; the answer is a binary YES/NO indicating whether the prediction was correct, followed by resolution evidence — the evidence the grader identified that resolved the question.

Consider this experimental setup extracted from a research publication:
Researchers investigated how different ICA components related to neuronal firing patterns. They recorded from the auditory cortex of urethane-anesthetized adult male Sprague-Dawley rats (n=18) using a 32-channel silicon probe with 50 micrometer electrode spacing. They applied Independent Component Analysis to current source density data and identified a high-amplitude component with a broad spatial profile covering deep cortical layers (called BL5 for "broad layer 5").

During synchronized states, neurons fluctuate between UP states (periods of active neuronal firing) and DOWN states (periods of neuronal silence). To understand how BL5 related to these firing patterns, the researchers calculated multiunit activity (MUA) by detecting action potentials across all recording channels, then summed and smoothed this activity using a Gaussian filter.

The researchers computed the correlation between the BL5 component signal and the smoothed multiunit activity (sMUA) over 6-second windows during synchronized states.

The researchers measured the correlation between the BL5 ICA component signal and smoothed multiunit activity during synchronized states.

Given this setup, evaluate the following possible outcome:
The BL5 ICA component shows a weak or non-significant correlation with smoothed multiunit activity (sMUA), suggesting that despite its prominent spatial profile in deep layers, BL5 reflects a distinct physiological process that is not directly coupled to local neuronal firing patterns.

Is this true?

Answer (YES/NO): NO